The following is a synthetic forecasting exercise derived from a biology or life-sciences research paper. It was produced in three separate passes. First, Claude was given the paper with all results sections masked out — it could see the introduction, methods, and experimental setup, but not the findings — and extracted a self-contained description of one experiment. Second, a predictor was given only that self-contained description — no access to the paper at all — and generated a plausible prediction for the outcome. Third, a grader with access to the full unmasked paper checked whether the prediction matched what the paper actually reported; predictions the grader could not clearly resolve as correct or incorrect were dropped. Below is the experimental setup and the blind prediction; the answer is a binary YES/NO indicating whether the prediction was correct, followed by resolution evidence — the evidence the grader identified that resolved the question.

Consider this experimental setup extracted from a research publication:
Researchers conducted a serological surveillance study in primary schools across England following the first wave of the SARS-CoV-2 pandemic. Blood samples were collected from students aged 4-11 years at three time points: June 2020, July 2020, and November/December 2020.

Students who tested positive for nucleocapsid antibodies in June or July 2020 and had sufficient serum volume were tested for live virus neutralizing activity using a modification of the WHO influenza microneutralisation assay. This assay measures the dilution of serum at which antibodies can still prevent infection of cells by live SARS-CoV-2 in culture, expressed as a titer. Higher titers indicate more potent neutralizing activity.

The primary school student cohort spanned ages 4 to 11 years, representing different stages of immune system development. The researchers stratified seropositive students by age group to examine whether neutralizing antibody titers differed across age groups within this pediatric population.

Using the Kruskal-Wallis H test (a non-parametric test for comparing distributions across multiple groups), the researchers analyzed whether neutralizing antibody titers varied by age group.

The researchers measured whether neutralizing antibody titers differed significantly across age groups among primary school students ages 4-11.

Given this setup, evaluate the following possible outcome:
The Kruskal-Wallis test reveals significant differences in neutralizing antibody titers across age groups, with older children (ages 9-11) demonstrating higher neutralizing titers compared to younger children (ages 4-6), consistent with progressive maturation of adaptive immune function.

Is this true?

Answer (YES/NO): NO